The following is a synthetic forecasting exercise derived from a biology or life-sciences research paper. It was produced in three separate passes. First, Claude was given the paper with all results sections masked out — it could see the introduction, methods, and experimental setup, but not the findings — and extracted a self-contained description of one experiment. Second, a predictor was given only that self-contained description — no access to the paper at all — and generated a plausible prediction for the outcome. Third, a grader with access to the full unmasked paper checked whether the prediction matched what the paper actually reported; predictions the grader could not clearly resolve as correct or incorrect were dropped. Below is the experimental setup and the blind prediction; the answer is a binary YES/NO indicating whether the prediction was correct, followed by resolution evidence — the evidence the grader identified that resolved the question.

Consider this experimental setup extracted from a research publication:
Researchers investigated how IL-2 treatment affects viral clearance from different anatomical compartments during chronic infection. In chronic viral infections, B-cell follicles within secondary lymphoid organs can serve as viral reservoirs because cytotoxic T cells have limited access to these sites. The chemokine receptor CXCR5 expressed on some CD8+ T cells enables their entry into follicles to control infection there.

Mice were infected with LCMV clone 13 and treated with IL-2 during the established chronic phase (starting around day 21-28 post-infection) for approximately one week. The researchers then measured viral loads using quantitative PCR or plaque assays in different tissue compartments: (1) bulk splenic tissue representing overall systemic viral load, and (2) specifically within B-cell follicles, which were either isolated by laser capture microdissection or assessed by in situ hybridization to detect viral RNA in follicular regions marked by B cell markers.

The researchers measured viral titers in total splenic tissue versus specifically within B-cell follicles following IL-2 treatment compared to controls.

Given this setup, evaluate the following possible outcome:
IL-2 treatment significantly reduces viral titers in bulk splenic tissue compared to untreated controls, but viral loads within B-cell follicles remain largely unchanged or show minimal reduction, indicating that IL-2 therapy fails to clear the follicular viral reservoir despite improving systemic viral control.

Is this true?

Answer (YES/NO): NO